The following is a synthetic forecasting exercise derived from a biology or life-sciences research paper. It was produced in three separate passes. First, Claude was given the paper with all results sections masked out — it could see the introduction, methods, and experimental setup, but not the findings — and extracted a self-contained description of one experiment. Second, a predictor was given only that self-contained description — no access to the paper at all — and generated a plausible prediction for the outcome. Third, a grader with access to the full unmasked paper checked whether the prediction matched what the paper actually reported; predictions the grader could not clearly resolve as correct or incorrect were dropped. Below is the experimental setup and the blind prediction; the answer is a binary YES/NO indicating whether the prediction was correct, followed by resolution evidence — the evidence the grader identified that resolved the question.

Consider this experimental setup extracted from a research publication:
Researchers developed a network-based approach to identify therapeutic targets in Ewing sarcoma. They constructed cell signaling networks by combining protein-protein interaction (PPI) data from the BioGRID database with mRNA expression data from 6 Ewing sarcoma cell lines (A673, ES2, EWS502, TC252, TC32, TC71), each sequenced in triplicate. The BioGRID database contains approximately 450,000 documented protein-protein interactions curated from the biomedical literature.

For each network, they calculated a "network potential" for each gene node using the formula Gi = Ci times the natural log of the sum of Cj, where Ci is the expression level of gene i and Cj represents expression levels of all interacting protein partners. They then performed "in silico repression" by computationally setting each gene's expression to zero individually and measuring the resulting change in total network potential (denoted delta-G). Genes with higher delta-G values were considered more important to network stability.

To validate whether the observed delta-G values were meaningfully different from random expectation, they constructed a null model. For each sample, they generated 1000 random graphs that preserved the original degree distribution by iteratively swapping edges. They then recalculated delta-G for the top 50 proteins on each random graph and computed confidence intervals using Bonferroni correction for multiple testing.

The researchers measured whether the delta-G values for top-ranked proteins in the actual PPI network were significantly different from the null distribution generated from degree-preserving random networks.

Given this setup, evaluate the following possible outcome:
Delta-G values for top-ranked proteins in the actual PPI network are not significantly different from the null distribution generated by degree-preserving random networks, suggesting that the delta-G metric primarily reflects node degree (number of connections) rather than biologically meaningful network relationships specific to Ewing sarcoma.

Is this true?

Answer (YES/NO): YES